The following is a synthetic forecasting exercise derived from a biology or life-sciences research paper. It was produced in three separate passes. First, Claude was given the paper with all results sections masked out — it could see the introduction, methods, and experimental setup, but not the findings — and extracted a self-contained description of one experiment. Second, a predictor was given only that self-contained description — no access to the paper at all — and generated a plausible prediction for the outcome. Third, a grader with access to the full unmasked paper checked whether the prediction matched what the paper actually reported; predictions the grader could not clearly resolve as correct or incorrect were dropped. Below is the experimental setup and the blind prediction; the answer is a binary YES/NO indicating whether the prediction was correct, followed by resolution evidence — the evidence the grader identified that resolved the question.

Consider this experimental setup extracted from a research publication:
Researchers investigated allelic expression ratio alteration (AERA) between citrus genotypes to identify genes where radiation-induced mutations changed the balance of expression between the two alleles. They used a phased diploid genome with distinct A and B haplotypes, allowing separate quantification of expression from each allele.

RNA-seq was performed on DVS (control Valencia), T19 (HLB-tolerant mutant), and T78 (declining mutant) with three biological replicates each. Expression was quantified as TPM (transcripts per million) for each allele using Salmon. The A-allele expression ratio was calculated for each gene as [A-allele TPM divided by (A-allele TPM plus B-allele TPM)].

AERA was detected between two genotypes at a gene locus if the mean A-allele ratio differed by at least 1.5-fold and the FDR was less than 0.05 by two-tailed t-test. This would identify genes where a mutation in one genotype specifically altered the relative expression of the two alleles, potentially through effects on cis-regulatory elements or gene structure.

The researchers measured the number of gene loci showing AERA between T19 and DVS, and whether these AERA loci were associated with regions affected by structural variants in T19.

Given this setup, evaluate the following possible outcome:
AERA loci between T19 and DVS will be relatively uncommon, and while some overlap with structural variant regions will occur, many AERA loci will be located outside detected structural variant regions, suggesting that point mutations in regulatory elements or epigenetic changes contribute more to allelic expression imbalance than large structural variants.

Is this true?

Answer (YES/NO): NO